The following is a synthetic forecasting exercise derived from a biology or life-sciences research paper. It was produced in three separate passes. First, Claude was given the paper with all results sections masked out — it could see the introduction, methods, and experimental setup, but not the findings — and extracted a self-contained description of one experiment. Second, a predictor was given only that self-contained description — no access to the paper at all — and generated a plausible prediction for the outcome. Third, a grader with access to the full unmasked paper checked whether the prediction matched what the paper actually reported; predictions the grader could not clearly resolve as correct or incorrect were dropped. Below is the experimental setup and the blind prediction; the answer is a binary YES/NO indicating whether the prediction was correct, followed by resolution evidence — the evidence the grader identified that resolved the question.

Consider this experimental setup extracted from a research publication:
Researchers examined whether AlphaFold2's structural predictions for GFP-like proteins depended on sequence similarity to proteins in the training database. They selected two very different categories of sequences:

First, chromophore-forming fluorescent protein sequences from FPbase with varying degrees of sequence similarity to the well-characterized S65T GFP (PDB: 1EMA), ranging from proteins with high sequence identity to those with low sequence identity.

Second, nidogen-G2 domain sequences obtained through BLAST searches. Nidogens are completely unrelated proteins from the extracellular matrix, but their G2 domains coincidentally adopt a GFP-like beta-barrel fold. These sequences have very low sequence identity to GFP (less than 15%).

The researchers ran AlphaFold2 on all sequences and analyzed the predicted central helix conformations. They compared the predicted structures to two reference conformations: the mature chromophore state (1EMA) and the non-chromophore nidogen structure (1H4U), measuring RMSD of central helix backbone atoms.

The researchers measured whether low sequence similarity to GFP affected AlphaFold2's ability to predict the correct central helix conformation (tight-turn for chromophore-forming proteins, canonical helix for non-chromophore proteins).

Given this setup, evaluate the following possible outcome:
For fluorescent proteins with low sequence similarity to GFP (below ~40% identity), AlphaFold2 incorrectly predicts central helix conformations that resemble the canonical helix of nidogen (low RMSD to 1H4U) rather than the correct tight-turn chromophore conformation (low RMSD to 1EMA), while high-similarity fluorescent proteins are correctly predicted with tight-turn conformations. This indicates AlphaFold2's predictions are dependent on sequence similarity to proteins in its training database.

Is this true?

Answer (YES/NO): NO